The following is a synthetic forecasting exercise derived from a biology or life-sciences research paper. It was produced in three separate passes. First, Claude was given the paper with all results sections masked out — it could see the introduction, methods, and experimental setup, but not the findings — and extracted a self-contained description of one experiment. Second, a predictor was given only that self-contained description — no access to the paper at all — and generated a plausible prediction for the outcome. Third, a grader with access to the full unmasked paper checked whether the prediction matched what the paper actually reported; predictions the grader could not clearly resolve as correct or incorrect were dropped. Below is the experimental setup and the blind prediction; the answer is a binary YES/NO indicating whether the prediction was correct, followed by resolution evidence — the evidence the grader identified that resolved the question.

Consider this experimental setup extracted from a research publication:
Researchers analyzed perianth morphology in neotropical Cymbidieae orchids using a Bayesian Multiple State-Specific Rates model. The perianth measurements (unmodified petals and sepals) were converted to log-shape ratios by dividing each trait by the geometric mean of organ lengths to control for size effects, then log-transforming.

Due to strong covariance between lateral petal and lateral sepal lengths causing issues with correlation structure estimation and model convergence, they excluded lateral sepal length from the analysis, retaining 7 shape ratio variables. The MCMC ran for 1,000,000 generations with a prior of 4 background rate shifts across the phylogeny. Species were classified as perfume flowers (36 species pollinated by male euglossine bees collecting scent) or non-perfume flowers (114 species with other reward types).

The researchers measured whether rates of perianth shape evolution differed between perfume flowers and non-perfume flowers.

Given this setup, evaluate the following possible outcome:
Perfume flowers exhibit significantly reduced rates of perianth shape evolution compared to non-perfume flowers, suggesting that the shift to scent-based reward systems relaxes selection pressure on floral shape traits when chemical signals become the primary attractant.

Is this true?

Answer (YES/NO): NO